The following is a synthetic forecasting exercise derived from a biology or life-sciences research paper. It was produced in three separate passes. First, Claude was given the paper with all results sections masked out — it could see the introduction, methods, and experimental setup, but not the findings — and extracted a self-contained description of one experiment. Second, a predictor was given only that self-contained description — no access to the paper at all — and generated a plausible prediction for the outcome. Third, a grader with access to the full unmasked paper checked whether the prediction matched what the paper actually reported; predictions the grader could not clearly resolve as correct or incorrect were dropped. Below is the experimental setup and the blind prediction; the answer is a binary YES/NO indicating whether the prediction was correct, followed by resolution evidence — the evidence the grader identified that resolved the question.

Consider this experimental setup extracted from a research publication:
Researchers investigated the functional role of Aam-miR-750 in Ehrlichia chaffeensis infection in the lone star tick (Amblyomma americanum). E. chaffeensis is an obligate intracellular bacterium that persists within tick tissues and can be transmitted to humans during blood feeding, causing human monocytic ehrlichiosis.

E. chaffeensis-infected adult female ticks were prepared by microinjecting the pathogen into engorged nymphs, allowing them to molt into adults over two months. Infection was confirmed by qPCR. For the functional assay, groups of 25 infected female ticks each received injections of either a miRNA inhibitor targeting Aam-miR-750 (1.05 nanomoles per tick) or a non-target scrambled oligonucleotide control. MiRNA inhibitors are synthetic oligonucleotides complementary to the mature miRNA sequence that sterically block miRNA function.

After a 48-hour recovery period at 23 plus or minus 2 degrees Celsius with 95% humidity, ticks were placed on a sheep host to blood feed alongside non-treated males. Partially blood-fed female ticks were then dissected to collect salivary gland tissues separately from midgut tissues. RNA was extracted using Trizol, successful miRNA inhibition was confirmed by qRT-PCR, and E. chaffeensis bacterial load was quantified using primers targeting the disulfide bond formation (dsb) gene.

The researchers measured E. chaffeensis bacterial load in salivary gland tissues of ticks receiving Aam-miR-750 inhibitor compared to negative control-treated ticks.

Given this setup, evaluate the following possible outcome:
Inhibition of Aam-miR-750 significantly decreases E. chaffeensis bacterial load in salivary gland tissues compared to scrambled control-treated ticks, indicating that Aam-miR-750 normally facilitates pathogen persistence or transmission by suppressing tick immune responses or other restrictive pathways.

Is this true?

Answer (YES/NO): YES